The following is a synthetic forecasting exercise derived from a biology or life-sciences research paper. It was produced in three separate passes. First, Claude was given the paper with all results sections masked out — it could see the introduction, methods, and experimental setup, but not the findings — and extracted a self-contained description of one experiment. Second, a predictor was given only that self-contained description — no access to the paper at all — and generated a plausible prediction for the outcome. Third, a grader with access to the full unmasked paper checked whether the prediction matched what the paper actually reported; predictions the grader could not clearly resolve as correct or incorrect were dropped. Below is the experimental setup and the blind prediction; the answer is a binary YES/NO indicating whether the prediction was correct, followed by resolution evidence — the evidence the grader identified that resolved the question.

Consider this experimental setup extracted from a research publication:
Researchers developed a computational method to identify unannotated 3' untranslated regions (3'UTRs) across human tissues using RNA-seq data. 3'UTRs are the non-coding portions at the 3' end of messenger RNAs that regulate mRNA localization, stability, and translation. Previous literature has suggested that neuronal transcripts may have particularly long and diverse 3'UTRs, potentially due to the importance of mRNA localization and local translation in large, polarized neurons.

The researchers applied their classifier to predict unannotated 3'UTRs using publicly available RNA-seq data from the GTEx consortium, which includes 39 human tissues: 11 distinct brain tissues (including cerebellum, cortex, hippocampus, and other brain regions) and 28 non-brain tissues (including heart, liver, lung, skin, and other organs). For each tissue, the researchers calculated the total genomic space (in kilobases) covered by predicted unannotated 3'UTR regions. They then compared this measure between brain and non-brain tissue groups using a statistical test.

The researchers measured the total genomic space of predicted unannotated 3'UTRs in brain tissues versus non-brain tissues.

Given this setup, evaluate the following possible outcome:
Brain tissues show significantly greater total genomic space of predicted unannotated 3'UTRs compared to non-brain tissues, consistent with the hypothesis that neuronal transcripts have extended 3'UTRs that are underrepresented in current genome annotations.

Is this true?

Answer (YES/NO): YES